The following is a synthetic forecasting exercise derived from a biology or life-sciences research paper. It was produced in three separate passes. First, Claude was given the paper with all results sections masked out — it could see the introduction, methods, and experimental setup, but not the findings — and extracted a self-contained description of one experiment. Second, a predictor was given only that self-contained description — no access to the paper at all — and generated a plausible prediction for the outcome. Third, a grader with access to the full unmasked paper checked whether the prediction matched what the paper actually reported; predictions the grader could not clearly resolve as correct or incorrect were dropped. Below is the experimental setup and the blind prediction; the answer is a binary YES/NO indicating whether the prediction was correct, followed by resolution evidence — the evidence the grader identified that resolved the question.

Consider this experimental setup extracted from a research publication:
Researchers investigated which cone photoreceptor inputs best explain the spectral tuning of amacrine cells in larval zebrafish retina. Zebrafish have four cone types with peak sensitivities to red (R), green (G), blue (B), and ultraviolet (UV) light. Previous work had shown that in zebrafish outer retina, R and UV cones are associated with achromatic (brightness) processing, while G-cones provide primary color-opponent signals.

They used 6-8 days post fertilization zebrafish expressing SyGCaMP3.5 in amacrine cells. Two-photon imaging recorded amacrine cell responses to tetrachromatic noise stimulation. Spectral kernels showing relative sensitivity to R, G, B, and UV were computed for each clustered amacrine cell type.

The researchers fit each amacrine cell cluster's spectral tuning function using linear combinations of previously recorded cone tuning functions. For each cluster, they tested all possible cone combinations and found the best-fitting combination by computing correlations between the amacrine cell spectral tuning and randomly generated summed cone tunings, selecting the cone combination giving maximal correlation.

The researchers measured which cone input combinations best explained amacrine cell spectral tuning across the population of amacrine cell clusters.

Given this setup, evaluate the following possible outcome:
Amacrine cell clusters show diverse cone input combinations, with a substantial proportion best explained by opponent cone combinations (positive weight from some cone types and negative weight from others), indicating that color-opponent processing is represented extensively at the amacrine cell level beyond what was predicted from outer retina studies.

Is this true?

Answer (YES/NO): NO